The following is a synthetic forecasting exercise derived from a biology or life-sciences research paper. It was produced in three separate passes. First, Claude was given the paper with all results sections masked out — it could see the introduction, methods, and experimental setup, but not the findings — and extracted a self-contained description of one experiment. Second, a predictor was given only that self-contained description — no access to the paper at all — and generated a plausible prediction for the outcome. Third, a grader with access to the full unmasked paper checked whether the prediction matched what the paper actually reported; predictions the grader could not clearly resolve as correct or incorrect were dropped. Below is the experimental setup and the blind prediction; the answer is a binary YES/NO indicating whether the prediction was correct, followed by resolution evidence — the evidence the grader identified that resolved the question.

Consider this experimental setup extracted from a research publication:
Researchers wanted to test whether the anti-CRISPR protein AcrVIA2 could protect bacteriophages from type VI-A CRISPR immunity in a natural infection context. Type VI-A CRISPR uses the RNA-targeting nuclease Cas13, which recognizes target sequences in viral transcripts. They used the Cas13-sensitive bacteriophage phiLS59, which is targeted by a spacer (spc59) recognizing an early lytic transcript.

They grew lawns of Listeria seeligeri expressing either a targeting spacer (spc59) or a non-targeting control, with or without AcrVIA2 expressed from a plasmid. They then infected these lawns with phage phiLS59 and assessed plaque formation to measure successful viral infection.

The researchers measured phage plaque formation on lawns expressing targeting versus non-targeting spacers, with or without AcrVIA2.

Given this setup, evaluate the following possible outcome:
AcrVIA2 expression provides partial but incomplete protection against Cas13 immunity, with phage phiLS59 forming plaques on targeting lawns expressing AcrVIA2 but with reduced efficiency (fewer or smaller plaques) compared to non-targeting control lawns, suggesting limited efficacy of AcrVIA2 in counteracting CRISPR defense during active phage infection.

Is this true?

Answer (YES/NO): NO